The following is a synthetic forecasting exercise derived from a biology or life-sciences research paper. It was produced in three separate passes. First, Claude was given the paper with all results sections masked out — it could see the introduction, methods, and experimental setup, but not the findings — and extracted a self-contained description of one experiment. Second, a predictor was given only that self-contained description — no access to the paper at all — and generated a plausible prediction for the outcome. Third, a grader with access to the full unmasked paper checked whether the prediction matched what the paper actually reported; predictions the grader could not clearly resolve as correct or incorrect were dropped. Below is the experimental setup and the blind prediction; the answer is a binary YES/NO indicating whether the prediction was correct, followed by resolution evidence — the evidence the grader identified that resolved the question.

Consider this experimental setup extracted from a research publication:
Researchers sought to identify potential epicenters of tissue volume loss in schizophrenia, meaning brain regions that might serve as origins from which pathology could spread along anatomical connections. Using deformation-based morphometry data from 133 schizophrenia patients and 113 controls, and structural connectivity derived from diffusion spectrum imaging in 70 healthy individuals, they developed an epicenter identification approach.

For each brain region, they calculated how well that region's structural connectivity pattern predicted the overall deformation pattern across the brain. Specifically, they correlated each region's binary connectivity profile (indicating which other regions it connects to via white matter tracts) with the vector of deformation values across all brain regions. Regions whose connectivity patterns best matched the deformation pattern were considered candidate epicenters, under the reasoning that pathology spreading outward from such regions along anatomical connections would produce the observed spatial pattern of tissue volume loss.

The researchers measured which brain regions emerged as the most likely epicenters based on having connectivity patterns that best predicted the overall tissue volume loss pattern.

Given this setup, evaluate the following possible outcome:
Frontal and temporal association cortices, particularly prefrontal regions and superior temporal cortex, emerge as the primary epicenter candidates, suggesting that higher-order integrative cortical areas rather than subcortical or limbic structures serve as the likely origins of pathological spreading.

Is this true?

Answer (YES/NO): NO